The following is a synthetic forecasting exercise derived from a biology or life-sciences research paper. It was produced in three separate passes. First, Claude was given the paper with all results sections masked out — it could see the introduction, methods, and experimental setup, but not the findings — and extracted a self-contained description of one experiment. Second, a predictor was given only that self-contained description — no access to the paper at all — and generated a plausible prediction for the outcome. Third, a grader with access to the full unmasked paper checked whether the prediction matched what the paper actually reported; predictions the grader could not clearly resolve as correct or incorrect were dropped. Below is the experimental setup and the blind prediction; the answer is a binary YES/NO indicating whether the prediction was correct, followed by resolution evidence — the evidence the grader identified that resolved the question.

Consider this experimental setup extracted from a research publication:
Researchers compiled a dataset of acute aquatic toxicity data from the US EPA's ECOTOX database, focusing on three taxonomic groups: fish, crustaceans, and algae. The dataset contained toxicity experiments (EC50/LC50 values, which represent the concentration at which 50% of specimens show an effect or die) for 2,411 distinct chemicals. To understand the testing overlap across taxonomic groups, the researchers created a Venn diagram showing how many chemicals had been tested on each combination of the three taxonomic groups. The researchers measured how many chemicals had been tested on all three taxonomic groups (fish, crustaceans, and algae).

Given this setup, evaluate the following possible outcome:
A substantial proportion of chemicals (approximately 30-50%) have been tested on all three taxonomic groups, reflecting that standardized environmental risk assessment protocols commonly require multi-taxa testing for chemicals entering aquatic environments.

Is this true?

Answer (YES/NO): NO